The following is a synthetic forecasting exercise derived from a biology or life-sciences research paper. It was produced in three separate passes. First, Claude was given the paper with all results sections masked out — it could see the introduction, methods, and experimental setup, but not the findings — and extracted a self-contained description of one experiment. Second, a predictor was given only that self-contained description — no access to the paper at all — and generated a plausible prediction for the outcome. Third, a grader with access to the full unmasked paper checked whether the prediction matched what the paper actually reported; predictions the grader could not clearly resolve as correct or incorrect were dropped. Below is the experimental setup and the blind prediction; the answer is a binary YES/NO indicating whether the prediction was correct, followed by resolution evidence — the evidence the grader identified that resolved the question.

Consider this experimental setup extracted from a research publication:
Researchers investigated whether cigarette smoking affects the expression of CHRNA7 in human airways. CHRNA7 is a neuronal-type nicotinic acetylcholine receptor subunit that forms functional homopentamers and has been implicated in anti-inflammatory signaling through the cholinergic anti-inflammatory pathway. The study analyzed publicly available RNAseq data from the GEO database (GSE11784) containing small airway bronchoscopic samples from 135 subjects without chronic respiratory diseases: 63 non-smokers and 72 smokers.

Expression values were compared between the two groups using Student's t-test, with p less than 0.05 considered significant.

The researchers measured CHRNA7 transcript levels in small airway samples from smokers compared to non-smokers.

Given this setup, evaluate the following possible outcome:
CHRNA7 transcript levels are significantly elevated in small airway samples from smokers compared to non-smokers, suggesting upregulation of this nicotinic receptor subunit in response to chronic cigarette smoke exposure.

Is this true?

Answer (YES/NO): YES